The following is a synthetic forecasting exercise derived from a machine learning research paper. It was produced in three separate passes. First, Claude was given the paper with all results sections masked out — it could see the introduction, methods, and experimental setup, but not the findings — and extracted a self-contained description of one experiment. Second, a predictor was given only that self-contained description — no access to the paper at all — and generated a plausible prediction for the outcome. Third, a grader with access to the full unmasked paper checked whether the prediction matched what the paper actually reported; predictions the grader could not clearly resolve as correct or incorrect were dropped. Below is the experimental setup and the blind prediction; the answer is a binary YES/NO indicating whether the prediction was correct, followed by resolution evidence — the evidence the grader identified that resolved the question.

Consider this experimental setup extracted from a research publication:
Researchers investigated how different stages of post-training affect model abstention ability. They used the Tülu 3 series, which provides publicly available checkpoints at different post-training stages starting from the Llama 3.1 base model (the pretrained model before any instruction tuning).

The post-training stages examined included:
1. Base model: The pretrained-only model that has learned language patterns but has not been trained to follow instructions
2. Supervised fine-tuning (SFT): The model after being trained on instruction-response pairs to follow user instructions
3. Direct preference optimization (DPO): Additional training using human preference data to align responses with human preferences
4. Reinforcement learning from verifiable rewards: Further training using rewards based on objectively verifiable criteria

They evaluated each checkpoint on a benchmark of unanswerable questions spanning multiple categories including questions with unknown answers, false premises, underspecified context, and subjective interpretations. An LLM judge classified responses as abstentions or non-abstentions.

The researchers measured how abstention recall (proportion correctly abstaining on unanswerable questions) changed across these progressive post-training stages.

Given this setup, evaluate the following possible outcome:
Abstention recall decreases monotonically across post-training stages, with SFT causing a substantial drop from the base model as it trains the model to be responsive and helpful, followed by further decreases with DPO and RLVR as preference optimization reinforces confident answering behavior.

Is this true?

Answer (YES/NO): NO